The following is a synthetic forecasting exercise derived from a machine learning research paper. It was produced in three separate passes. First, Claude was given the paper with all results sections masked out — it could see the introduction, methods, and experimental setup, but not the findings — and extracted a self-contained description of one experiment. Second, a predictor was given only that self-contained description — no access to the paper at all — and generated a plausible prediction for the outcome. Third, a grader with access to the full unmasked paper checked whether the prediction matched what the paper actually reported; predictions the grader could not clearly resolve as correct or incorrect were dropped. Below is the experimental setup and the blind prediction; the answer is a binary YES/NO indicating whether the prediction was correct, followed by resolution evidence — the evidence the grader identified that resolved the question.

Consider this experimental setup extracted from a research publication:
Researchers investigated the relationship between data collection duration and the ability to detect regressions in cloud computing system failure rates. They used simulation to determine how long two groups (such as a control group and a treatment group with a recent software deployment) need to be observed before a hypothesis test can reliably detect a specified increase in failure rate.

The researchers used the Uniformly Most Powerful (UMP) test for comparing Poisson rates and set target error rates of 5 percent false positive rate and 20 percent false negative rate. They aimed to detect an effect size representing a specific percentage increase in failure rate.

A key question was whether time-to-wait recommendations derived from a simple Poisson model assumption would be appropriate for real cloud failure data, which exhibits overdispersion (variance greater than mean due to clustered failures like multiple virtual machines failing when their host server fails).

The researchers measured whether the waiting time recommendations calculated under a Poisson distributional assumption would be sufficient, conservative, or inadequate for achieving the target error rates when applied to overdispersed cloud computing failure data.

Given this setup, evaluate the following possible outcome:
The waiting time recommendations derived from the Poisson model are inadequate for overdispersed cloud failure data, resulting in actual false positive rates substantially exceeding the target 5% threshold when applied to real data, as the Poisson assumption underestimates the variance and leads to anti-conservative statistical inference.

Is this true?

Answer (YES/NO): NO